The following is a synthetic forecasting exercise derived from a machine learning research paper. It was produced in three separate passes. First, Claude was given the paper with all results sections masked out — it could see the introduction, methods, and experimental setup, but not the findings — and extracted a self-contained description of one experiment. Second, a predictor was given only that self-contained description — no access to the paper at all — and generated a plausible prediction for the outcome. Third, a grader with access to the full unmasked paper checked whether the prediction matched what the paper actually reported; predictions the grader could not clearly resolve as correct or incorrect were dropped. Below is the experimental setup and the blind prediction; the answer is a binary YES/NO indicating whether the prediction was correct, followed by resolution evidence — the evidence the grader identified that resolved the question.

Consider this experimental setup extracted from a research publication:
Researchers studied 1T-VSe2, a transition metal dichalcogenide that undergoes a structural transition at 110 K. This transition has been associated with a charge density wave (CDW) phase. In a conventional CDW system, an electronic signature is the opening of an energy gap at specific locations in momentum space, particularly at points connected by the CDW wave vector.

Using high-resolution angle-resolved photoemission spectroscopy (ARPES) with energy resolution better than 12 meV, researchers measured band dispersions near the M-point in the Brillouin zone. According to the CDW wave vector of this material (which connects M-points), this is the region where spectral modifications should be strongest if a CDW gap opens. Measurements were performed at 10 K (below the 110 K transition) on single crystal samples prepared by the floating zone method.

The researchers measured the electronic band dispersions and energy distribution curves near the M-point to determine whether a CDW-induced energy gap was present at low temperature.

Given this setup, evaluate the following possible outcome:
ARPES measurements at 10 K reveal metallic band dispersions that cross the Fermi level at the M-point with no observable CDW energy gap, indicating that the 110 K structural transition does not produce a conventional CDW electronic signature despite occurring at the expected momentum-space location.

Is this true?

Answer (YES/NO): YES